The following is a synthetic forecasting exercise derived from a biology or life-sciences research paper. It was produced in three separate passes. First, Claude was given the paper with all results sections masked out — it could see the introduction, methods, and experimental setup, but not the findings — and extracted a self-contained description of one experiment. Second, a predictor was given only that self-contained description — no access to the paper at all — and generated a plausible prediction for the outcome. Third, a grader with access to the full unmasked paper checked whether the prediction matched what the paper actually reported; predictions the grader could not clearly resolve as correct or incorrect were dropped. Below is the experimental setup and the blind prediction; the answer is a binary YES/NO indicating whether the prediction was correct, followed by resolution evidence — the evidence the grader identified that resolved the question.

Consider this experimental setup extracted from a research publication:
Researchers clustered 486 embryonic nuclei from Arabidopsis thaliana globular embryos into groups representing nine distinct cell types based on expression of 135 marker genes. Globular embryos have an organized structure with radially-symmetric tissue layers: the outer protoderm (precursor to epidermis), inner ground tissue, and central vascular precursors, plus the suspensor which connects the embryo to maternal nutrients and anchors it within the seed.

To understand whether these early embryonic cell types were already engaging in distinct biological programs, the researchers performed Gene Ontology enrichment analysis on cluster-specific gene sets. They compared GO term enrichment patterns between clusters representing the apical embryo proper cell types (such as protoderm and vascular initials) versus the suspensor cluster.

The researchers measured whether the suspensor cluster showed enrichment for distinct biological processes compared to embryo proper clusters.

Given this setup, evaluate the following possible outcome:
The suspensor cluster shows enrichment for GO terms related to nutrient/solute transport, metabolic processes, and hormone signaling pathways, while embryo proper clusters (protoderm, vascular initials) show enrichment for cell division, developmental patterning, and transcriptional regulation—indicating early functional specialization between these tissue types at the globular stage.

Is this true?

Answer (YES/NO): NO